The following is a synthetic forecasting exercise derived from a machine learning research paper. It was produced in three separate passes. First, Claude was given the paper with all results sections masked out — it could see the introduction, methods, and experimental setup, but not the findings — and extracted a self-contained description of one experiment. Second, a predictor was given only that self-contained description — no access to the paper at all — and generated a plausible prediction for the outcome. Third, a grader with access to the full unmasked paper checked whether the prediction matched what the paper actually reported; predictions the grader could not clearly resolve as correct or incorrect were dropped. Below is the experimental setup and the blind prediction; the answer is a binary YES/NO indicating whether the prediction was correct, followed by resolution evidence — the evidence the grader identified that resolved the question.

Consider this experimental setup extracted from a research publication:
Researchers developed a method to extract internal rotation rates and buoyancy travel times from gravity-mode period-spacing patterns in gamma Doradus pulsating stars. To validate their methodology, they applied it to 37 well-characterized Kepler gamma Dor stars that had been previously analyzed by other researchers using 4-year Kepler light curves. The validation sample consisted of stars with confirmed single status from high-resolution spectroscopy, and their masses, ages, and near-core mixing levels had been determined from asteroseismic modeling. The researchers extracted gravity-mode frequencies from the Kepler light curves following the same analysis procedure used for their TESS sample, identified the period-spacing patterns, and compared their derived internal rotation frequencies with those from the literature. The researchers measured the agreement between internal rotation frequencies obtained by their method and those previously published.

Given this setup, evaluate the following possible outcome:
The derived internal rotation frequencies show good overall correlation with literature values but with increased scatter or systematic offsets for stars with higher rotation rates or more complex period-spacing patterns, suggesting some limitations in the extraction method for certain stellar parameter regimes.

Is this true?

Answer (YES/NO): NO